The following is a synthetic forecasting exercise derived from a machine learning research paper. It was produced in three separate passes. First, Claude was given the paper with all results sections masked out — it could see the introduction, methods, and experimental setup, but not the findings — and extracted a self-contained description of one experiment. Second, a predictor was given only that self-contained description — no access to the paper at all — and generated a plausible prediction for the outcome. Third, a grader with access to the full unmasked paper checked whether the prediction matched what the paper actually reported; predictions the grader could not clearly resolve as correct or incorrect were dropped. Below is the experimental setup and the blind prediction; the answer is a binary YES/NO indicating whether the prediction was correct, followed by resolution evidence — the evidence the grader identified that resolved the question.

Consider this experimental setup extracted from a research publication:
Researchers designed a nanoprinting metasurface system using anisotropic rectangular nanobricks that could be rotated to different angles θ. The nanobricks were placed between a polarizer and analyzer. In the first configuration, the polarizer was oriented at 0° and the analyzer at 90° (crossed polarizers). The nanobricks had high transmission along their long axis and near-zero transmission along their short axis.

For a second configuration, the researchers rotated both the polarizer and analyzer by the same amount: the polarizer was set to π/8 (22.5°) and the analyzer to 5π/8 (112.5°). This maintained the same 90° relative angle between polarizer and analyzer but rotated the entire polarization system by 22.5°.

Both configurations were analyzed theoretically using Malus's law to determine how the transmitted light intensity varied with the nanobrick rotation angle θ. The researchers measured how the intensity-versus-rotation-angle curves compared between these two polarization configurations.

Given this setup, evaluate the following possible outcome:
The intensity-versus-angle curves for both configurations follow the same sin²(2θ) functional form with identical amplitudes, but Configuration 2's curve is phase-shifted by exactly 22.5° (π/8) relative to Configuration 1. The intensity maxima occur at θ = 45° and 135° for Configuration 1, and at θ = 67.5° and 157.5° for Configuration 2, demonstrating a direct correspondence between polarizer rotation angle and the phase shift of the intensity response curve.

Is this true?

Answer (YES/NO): YES